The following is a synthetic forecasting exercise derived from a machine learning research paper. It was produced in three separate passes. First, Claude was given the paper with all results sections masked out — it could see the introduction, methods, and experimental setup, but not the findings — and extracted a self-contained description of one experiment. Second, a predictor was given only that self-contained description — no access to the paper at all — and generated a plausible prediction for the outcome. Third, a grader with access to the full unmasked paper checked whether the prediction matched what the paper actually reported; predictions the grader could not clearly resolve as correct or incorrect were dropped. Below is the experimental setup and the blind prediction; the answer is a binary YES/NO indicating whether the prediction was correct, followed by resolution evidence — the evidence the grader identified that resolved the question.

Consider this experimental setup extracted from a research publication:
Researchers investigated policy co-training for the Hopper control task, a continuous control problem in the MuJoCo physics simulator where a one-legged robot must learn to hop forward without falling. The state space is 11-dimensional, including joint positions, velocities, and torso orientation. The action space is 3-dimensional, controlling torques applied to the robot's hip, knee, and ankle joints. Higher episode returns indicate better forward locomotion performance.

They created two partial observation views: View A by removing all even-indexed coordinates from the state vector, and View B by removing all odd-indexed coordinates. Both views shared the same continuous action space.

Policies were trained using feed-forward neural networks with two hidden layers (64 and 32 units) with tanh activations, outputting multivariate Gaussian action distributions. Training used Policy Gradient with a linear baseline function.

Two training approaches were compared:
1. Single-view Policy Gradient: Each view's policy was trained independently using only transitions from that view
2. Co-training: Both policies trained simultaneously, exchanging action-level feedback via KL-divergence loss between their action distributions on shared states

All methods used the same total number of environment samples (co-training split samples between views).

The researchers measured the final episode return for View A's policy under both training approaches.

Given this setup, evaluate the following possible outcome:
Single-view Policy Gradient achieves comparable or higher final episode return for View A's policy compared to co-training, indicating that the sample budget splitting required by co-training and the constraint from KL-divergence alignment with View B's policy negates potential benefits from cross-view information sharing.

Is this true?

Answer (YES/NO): YES